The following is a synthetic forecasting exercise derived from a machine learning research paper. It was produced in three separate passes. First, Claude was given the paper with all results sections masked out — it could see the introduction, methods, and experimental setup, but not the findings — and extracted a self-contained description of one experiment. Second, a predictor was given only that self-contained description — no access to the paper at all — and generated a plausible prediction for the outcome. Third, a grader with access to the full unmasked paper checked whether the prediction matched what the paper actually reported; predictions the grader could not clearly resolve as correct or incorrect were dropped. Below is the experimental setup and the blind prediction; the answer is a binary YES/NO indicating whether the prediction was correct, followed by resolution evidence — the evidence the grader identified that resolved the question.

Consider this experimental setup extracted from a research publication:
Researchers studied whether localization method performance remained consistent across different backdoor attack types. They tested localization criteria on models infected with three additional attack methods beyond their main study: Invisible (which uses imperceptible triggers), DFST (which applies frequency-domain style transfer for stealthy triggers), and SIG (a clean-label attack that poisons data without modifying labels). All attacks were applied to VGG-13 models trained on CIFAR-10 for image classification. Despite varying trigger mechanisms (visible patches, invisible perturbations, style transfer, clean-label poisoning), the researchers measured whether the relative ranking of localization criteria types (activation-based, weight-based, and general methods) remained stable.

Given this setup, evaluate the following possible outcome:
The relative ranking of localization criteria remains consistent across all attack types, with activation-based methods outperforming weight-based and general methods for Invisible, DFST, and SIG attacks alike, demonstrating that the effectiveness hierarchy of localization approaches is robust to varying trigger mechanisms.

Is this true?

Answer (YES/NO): NO